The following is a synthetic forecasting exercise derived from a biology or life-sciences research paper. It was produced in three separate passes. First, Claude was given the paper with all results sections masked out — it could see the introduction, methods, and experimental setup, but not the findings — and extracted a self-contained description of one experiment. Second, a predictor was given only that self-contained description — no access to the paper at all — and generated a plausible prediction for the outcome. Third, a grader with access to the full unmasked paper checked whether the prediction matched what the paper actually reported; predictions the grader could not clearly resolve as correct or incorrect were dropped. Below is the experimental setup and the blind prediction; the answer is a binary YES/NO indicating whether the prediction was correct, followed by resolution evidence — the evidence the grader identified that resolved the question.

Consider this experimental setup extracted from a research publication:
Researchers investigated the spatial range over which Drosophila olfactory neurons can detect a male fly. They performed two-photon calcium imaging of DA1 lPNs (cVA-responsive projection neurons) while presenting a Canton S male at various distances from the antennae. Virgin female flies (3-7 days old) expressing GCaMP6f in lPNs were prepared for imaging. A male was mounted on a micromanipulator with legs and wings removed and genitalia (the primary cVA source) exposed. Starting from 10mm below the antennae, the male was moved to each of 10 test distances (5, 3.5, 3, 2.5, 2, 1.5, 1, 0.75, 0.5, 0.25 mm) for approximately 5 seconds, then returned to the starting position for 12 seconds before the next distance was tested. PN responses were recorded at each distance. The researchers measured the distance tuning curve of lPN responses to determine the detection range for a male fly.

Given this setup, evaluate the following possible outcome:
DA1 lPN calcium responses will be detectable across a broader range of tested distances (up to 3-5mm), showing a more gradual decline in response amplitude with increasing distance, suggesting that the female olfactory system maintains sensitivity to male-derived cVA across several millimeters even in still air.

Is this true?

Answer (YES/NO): YES